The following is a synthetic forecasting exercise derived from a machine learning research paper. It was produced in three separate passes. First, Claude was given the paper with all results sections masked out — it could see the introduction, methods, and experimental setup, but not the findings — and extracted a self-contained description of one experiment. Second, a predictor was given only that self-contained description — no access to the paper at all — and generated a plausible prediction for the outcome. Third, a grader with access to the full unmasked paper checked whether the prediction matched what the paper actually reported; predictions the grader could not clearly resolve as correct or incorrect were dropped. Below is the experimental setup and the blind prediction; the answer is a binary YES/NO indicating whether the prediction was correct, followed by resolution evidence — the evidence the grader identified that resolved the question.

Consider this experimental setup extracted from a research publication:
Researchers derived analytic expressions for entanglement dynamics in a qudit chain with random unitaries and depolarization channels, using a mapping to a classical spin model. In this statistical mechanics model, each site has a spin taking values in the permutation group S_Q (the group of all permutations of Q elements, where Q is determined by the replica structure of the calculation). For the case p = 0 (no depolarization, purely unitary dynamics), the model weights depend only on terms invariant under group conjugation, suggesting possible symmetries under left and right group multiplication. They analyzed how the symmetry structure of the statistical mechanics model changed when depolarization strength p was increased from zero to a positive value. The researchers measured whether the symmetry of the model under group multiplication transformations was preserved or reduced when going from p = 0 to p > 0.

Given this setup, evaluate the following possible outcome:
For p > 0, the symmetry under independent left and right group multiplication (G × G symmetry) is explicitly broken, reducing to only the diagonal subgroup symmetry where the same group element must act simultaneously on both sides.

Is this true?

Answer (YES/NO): YES